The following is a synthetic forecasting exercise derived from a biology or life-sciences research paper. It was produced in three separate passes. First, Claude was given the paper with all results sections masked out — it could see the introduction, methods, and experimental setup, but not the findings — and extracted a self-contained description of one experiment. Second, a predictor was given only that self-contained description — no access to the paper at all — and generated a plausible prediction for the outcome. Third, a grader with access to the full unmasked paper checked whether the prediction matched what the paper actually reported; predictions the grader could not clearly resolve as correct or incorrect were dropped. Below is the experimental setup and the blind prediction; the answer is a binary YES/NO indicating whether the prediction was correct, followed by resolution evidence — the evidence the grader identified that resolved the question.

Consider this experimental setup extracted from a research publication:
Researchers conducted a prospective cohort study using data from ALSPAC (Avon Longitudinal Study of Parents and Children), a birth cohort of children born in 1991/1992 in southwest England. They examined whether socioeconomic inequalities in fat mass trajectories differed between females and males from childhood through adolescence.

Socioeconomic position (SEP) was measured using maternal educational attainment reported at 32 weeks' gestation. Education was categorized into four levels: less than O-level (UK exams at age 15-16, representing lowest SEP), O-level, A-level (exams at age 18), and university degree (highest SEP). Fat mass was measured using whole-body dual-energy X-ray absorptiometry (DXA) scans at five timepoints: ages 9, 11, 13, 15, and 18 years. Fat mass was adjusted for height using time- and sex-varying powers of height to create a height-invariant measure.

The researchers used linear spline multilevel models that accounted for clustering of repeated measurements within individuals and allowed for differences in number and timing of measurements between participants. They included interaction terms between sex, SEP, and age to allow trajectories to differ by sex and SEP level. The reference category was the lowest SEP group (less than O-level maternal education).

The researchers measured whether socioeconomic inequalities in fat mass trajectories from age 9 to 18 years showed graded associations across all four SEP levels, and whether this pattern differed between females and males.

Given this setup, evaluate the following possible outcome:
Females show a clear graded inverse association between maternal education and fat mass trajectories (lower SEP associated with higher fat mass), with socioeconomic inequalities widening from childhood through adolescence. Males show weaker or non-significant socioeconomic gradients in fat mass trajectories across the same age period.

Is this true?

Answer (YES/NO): YES